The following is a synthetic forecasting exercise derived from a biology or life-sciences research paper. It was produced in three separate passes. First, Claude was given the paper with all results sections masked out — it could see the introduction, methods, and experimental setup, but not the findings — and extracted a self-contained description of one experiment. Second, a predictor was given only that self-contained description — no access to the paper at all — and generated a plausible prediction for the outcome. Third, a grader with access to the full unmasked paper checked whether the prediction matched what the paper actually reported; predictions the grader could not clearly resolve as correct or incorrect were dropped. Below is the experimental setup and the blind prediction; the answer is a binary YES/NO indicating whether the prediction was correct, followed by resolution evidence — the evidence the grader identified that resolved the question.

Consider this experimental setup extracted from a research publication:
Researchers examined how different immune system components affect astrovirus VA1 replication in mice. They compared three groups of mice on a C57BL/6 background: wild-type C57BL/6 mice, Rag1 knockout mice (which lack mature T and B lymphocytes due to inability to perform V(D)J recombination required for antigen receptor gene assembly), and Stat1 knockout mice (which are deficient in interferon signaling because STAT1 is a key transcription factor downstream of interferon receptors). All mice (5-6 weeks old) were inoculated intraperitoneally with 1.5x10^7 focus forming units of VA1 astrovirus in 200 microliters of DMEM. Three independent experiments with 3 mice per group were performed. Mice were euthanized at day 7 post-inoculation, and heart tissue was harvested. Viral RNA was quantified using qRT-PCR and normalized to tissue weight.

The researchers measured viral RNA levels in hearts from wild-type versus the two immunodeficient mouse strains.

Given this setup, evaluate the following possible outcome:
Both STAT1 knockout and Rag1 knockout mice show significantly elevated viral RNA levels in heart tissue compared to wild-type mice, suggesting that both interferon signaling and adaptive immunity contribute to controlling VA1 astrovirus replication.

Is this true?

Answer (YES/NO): YES